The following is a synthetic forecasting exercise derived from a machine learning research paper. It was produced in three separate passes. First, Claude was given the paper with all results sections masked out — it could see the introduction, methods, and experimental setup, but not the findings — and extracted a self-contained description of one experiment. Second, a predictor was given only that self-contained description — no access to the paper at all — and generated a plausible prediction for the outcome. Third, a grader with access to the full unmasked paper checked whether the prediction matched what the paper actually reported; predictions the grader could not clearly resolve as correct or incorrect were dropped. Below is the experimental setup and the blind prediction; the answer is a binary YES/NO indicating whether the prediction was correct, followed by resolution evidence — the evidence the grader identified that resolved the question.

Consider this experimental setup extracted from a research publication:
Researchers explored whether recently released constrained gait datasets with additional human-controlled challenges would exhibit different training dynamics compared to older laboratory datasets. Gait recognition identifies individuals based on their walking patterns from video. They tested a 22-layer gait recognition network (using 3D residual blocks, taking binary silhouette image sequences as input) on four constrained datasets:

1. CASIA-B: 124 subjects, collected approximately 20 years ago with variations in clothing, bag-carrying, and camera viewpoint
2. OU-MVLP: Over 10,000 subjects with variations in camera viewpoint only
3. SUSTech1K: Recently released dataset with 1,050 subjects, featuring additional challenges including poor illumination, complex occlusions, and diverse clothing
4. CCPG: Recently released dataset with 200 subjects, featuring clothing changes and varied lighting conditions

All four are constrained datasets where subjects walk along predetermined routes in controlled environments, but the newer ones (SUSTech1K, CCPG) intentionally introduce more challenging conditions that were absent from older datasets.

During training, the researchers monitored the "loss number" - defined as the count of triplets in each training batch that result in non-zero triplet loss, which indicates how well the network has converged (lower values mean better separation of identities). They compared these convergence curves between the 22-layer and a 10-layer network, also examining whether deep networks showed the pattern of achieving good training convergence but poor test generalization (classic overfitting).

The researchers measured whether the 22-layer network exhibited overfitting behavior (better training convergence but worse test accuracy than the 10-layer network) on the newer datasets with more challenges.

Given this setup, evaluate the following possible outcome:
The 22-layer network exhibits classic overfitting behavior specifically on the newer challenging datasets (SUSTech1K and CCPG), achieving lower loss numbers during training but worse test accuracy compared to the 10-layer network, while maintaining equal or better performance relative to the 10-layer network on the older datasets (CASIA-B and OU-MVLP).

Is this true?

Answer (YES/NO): NO